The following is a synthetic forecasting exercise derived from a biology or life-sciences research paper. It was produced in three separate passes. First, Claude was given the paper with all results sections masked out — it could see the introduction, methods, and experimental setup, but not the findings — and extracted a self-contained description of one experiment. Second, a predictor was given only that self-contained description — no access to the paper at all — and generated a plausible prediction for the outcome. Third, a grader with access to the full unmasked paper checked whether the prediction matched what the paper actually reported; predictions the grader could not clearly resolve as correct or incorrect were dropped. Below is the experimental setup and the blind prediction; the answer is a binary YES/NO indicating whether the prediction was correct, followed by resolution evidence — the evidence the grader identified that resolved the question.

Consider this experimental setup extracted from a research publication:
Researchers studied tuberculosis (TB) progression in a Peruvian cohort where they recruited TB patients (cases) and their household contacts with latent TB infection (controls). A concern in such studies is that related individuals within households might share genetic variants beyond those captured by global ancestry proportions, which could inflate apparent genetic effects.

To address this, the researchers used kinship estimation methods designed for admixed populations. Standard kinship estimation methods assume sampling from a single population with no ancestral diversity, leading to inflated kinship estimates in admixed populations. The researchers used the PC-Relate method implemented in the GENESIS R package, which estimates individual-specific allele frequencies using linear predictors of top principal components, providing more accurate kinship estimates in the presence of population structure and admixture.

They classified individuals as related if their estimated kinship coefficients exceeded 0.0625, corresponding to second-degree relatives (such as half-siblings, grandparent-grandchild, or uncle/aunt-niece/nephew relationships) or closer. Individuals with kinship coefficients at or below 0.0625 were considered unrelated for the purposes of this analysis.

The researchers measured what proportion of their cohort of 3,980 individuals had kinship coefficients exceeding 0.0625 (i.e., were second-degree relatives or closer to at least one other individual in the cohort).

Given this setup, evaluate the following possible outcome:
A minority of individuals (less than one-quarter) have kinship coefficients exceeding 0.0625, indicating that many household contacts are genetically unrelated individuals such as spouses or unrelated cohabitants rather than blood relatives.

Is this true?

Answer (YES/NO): YES